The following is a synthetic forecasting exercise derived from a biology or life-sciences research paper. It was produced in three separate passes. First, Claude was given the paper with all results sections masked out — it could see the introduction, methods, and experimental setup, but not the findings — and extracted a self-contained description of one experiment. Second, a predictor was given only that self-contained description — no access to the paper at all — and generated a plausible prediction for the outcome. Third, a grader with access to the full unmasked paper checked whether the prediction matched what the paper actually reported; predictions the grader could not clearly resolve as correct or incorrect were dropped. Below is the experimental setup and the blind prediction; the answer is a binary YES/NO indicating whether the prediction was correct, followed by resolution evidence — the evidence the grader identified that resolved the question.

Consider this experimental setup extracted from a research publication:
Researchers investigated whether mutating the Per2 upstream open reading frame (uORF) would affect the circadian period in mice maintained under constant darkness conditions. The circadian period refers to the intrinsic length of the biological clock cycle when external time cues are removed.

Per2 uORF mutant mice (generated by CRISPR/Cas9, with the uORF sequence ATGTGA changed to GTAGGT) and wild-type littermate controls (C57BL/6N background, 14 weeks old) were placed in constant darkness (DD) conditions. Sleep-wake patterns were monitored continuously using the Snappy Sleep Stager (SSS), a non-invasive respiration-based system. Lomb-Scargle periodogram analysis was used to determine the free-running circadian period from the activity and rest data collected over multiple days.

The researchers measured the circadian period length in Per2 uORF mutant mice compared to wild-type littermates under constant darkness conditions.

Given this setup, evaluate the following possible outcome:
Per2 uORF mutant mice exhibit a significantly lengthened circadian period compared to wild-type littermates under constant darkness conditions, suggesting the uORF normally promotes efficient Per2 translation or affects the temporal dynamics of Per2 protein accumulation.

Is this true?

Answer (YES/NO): NO